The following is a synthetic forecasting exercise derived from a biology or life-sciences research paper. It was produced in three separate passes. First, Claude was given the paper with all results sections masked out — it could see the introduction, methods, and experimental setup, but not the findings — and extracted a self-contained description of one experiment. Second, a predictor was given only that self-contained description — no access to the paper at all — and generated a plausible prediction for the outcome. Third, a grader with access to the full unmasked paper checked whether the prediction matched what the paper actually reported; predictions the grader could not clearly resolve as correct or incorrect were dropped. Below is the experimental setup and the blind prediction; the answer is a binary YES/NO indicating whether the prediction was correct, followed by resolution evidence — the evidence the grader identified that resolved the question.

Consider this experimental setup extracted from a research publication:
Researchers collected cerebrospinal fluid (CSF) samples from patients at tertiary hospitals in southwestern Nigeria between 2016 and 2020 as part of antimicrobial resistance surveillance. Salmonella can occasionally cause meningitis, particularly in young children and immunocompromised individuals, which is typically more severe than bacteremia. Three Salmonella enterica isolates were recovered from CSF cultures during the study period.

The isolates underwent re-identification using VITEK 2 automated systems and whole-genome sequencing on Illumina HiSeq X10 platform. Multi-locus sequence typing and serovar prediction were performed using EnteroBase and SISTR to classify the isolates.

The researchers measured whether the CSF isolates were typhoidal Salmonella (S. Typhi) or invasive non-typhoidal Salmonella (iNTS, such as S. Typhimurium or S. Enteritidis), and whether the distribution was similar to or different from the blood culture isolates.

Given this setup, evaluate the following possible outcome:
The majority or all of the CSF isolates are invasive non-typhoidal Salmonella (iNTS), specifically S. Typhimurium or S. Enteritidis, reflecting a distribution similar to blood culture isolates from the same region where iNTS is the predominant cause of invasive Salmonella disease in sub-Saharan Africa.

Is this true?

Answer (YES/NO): NO